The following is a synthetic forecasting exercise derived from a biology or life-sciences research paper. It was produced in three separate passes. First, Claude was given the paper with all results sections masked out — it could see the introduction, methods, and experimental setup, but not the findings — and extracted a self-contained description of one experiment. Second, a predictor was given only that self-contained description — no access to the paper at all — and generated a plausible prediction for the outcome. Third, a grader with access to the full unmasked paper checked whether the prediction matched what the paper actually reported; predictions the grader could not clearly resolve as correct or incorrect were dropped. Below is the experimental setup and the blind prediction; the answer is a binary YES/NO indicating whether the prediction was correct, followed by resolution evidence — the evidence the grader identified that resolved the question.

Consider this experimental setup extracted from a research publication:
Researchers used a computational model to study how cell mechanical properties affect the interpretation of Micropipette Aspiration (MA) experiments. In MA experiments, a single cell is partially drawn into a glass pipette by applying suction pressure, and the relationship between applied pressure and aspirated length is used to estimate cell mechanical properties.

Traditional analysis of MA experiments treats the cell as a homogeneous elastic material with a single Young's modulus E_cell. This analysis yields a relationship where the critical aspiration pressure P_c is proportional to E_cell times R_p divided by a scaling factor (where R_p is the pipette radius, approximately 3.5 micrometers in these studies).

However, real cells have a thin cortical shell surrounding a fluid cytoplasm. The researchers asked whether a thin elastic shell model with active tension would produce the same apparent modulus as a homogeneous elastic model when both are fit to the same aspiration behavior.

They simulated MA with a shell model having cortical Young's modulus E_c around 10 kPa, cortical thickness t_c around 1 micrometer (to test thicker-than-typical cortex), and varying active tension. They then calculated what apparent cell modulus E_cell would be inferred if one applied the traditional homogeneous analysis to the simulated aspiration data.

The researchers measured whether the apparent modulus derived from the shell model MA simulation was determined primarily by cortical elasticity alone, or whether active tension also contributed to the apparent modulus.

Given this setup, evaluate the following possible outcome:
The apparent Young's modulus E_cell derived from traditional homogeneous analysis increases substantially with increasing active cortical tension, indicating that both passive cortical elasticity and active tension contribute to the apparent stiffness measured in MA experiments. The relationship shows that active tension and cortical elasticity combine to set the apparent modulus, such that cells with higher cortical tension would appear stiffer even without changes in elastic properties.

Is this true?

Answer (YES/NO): YES